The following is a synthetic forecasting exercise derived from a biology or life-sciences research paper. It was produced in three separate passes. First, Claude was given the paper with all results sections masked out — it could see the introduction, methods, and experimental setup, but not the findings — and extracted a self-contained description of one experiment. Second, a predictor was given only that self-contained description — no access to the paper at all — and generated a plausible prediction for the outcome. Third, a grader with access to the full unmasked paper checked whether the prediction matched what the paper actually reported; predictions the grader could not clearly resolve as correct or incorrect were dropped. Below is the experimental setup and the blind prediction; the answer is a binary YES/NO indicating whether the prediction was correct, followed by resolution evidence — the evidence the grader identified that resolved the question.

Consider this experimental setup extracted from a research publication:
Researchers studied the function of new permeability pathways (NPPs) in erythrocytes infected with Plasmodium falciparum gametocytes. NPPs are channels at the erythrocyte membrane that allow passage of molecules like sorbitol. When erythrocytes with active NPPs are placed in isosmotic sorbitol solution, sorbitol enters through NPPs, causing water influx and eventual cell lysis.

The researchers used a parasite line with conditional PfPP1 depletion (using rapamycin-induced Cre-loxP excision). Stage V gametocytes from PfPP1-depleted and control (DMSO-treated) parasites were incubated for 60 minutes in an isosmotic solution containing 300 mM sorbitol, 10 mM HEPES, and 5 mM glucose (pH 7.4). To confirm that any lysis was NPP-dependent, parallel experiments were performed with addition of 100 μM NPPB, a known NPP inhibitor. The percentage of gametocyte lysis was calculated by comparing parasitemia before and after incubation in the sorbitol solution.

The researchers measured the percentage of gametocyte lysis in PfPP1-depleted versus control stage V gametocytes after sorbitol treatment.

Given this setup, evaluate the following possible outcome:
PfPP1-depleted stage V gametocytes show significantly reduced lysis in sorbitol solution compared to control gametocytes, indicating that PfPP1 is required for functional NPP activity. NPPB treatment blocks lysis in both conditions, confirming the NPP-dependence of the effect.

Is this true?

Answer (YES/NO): NO